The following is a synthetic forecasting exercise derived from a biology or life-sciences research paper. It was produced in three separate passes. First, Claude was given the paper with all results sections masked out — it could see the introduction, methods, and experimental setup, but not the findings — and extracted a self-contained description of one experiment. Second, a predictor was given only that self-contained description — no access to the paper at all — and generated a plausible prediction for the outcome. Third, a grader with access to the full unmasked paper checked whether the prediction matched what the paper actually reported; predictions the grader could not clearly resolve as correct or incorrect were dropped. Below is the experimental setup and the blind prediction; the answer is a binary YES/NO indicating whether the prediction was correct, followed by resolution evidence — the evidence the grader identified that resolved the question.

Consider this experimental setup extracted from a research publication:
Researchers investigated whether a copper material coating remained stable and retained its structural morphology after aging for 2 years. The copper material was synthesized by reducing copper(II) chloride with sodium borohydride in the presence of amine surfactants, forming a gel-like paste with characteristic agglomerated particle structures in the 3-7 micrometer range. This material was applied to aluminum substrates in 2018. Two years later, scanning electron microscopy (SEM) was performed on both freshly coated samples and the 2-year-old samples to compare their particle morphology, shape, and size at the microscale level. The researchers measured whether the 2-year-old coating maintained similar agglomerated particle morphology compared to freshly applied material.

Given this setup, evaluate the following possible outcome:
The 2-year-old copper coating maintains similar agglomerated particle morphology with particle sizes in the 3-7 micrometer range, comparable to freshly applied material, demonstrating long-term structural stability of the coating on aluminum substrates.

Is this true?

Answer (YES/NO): YES